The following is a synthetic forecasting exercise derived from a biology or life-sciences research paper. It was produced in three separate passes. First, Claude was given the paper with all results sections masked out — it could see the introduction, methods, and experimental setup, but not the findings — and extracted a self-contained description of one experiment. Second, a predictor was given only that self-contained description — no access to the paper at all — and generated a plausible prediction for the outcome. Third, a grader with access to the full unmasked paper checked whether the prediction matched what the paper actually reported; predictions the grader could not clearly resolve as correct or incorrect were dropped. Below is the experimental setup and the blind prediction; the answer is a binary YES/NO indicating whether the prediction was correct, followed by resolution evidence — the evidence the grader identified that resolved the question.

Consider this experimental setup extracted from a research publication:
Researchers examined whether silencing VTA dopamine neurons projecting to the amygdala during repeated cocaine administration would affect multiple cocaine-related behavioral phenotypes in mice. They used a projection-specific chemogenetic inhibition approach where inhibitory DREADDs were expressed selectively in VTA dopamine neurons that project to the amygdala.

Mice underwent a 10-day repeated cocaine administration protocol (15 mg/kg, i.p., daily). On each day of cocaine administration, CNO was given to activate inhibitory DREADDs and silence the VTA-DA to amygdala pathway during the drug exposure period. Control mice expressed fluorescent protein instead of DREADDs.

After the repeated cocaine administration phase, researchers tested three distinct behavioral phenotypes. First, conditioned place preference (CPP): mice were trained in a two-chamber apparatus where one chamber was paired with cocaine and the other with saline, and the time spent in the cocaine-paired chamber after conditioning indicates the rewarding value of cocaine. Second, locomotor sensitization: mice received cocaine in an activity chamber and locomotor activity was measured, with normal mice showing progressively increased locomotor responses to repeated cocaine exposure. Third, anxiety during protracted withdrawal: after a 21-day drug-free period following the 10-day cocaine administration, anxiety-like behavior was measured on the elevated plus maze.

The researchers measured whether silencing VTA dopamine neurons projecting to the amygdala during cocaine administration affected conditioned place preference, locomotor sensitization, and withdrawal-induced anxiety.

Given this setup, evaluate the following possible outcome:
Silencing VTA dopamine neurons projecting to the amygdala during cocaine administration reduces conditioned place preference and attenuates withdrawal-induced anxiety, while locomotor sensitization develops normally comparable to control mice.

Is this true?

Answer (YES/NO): NO